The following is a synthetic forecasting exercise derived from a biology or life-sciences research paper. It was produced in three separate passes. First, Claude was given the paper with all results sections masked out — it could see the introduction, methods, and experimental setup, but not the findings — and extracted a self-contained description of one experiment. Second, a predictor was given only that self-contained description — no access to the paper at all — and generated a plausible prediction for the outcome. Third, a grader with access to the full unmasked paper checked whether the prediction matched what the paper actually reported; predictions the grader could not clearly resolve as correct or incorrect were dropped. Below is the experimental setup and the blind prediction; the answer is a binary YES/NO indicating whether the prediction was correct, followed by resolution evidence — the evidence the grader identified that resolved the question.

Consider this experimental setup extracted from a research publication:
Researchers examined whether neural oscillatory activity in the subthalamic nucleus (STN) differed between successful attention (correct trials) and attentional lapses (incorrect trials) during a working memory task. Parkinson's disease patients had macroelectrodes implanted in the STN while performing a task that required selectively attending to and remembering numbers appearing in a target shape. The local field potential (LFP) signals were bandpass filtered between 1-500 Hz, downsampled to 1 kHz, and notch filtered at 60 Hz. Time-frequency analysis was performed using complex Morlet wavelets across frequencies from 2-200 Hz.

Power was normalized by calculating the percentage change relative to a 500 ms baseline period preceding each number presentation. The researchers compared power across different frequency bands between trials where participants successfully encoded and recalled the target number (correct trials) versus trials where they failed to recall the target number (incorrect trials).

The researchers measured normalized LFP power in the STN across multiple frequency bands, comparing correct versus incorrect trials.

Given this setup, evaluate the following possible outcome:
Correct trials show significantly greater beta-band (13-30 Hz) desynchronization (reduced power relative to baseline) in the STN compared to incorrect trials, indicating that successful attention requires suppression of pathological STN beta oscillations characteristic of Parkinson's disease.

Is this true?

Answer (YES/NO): NO